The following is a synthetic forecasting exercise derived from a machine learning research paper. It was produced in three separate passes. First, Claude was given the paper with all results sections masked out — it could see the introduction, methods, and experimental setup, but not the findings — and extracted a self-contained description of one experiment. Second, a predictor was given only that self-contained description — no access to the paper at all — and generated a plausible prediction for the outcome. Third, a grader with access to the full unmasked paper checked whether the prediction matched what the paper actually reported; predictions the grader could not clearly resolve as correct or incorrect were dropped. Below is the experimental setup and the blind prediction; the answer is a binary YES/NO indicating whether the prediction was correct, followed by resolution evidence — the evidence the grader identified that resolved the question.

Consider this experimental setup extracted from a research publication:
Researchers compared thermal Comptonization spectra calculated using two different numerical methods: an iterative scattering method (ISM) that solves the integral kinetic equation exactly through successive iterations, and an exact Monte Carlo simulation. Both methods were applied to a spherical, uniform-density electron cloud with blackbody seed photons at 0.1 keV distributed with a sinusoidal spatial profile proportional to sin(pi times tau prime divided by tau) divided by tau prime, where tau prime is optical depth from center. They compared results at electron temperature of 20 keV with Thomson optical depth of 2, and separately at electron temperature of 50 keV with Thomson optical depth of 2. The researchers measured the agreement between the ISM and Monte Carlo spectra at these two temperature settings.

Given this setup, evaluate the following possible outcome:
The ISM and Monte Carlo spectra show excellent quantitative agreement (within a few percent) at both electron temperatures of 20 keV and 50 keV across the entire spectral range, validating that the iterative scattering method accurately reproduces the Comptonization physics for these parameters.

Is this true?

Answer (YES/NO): NO